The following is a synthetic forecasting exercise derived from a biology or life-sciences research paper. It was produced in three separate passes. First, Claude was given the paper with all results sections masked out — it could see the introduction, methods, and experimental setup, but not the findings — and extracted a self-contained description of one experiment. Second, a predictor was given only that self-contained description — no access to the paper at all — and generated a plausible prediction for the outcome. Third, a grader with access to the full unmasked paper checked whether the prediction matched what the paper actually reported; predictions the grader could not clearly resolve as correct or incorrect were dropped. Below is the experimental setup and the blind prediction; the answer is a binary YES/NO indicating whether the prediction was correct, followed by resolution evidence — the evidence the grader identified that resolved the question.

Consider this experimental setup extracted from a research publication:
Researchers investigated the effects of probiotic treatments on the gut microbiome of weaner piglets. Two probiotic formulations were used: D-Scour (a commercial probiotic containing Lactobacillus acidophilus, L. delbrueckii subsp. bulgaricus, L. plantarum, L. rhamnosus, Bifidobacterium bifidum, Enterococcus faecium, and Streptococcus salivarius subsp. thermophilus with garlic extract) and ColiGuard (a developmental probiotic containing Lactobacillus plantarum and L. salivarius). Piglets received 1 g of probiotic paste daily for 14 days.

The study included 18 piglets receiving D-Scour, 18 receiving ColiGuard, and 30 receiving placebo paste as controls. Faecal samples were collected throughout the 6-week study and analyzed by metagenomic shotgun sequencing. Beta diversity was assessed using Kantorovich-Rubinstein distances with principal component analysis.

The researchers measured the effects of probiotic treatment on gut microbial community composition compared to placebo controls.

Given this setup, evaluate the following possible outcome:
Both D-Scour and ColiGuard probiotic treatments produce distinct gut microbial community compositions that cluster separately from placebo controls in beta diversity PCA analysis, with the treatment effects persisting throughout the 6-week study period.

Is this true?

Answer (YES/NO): NO